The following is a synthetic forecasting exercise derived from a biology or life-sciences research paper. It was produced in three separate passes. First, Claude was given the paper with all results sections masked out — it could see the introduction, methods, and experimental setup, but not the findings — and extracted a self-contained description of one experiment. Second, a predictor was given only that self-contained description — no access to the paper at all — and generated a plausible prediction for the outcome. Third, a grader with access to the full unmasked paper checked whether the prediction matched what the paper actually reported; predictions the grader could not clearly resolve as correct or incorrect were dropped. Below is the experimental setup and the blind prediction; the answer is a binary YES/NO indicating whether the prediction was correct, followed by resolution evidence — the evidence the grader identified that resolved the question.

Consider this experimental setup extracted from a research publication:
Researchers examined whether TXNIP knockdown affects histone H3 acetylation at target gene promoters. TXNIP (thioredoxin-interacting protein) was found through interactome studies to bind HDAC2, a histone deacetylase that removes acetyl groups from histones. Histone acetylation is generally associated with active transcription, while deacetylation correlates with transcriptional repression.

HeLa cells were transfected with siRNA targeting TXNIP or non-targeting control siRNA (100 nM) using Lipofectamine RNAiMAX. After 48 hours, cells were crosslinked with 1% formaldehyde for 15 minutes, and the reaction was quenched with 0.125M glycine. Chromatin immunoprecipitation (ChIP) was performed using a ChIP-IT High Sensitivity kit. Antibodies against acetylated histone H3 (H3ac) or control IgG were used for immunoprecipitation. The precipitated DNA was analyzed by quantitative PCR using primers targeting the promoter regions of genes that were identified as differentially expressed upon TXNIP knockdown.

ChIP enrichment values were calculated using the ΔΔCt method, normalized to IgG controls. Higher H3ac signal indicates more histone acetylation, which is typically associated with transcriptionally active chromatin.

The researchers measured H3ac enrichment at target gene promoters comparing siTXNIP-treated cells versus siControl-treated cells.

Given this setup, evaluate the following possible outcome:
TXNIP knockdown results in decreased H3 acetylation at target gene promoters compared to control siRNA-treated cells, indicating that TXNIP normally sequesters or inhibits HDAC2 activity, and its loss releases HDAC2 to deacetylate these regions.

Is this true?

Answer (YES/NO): YES